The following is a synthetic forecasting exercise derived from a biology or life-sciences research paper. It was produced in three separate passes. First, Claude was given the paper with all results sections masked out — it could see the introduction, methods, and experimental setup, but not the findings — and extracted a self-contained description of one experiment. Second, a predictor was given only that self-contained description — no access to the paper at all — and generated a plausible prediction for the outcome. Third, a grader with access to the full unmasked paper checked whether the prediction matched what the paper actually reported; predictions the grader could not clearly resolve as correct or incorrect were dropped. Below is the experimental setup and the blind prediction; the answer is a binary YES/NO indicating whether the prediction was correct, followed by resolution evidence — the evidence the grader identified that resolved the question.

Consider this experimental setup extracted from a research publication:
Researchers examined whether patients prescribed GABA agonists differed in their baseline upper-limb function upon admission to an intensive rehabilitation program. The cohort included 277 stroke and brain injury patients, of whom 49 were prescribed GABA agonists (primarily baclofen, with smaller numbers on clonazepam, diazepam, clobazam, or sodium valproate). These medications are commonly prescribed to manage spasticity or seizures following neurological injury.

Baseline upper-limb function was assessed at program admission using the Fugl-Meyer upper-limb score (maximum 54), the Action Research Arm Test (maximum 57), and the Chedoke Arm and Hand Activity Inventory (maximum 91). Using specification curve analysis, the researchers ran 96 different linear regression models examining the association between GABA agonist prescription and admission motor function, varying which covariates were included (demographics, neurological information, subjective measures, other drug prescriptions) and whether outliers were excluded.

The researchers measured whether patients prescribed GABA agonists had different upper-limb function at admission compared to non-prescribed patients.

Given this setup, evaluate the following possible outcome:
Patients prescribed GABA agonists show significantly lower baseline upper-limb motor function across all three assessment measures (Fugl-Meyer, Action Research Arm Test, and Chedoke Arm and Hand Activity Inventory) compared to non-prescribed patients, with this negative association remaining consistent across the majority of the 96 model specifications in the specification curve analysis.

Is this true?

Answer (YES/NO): YES